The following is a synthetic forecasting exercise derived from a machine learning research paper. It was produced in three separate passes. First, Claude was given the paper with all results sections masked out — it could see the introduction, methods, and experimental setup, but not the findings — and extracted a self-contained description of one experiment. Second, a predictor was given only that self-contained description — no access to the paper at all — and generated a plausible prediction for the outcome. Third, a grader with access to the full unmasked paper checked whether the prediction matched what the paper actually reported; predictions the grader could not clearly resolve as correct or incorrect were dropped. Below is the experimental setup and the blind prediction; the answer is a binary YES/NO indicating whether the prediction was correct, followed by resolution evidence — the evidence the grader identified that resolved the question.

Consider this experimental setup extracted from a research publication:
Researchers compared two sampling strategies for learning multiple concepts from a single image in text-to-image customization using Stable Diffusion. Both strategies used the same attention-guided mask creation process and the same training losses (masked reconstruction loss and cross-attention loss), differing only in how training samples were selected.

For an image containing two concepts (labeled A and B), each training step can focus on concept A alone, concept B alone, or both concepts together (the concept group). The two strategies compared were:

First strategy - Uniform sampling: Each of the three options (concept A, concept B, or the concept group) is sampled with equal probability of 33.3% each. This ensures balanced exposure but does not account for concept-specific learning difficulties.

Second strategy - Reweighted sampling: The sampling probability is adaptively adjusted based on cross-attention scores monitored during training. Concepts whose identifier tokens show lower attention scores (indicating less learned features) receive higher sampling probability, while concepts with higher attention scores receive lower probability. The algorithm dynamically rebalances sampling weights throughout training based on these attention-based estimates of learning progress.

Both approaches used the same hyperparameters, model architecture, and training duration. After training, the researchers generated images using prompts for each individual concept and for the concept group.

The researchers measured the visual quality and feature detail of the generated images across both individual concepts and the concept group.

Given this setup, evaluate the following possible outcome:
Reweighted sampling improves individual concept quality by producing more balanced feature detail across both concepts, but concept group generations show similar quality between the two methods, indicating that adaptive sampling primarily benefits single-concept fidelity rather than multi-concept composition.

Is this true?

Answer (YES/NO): NO